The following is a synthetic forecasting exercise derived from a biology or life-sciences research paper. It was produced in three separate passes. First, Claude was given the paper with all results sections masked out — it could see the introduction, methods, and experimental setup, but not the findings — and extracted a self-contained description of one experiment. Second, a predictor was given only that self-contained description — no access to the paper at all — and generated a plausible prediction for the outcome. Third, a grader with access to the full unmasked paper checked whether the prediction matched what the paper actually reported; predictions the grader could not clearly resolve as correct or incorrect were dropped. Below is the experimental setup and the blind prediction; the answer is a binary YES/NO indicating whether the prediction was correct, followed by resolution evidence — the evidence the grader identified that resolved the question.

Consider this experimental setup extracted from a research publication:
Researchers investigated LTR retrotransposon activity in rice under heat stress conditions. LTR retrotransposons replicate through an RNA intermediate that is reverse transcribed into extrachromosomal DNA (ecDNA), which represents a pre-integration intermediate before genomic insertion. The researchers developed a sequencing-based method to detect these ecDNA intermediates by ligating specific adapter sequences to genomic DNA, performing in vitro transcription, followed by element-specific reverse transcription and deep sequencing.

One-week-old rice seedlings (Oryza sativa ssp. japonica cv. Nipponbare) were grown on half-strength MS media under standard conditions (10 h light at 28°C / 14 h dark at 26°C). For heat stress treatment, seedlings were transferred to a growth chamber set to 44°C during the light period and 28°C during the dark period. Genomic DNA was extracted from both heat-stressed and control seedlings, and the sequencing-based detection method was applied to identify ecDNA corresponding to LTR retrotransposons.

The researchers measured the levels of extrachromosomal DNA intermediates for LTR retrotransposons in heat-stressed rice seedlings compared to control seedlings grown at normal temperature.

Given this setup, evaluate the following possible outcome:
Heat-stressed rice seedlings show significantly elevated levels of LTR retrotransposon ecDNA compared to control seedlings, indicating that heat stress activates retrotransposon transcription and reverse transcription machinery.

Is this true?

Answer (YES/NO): YES